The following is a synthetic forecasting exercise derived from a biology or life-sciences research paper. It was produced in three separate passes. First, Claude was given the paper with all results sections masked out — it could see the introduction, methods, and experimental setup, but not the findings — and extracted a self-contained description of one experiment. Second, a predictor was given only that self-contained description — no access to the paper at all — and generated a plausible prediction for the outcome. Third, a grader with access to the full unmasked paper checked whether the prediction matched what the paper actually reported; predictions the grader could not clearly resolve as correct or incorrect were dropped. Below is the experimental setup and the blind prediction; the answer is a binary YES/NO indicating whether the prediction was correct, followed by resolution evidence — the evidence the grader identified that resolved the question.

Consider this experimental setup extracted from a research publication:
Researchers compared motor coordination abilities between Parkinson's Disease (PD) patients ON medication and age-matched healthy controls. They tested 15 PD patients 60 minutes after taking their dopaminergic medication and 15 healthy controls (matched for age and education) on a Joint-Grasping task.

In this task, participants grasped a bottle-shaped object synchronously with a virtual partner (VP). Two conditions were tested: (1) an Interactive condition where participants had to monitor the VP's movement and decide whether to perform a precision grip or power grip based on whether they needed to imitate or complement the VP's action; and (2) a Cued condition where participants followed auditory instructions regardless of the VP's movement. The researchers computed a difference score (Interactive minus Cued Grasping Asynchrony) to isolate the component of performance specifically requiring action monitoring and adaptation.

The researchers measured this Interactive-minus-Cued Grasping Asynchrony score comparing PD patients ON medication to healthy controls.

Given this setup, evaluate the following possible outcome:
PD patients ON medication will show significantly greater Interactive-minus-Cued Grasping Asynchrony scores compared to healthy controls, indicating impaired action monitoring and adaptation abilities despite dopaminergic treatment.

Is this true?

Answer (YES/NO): NO